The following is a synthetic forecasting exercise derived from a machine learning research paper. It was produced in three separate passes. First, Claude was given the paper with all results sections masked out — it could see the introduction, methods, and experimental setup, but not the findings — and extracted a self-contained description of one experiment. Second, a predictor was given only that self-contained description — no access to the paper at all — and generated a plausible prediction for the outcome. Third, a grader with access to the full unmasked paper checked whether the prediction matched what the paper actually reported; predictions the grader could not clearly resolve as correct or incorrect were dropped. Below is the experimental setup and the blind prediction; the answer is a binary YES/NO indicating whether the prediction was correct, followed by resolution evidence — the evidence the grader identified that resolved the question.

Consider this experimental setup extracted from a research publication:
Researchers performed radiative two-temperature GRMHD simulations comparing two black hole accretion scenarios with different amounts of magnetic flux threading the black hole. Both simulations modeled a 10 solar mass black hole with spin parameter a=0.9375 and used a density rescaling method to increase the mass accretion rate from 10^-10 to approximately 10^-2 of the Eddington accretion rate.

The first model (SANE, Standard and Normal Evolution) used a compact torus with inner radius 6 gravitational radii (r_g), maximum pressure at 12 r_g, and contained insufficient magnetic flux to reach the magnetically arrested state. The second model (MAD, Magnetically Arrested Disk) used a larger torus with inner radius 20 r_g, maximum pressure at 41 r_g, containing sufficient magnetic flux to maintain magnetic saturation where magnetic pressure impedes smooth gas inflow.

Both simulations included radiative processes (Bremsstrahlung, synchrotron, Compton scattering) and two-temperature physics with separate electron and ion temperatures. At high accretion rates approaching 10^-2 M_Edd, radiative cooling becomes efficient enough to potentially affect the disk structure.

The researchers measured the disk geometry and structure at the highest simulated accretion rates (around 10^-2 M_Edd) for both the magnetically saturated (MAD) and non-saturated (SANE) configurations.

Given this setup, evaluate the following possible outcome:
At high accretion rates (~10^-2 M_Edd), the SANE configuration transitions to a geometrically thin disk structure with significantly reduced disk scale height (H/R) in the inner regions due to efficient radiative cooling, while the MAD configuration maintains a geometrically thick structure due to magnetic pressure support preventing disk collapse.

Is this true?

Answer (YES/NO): YES